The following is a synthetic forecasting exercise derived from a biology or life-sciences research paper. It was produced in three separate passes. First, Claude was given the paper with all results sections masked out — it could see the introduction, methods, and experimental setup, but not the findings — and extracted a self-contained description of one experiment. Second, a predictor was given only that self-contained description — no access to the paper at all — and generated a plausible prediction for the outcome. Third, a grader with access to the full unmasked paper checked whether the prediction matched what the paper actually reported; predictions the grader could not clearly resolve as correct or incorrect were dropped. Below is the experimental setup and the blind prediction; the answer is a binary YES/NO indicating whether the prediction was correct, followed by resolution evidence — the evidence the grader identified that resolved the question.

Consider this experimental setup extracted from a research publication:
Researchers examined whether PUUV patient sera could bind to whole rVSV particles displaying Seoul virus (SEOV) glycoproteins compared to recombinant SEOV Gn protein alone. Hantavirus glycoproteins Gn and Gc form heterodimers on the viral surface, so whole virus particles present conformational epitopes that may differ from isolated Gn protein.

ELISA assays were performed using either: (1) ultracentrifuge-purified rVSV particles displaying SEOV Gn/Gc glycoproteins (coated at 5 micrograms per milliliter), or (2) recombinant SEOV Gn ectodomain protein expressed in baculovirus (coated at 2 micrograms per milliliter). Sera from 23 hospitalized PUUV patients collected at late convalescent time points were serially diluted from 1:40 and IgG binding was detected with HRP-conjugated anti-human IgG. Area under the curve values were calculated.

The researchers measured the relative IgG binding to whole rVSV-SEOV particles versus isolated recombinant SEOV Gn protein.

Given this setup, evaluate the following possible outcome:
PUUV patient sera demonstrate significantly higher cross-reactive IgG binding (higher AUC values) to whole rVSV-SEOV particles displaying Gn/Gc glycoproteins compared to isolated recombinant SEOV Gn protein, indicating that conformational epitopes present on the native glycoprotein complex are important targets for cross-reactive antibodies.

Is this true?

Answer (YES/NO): NO